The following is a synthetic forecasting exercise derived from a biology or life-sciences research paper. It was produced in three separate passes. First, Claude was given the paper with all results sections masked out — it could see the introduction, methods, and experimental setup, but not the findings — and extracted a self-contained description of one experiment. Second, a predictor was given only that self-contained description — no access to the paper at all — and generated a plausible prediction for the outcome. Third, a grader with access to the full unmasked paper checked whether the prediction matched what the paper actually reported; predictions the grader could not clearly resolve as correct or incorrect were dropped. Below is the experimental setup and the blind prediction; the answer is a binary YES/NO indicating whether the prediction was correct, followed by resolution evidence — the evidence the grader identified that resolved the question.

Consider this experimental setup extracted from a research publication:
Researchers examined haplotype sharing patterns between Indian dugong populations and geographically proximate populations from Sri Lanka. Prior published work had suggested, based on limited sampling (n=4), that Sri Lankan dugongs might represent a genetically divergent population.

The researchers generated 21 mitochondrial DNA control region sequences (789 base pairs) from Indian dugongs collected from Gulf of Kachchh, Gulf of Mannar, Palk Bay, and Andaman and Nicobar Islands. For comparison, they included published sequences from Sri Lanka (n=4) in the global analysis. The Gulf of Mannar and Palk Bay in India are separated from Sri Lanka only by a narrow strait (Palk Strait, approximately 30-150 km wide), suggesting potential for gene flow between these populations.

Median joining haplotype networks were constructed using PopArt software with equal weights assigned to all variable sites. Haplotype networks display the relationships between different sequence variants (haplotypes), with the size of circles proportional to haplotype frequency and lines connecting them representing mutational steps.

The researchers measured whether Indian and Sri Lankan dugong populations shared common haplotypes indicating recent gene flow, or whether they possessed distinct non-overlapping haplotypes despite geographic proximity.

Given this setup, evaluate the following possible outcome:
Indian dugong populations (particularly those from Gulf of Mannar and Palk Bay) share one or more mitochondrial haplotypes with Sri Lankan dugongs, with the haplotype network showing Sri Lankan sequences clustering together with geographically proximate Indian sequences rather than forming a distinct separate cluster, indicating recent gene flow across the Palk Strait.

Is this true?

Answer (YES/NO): YES